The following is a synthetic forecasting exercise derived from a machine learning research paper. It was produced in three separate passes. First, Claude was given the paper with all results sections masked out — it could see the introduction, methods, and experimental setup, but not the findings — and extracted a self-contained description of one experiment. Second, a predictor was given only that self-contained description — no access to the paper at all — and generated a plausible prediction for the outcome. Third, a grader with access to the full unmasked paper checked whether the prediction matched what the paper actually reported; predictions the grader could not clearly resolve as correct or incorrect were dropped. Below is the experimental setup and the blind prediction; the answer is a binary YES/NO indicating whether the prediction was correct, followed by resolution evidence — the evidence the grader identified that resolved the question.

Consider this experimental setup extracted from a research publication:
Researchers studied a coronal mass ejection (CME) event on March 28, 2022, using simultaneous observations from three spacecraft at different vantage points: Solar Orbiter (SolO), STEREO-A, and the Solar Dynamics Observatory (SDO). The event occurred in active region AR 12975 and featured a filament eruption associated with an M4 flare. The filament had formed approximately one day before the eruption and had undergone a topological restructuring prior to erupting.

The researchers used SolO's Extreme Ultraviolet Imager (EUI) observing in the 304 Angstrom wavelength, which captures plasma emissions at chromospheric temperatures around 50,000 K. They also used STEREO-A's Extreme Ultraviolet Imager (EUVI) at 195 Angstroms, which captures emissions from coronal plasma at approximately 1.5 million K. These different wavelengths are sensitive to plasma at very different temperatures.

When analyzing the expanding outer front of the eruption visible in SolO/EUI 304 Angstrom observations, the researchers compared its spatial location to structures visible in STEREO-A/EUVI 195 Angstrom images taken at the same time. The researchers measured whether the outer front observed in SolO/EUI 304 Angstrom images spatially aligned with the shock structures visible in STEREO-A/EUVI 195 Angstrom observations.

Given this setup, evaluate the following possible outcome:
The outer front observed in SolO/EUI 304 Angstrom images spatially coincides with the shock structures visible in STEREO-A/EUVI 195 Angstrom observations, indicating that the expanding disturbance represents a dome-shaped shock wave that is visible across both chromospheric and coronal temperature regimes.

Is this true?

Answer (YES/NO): YES